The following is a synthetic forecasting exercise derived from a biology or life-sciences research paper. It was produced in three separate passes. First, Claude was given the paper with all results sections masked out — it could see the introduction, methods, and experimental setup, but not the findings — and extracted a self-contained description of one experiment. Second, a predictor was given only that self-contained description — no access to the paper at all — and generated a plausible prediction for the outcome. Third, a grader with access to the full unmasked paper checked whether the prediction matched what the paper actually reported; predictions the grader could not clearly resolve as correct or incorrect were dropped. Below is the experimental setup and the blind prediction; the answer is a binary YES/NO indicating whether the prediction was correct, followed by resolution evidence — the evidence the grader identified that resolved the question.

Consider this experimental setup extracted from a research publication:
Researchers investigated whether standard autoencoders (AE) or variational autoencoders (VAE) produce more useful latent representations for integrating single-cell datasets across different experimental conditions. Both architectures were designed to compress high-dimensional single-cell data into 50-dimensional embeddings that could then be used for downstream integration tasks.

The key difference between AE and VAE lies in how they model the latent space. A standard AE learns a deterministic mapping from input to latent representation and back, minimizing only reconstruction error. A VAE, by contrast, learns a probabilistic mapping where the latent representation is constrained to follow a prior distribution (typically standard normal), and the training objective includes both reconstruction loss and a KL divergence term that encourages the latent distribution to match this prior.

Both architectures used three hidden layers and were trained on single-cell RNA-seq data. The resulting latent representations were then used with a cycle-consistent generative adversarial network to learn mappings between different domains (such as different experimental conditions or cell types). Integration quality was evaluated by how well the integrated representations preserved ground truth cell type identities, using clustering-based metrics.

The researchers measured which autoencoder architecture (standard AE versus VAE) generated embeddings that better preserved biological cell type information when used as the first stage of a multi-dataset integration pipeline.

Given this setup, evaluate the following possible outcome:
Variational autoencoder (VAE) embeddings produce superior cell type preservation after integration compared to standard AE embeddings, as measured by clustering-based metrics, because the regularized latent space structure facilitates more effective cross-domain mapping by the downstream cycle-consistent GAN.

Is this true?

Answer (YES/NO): NO